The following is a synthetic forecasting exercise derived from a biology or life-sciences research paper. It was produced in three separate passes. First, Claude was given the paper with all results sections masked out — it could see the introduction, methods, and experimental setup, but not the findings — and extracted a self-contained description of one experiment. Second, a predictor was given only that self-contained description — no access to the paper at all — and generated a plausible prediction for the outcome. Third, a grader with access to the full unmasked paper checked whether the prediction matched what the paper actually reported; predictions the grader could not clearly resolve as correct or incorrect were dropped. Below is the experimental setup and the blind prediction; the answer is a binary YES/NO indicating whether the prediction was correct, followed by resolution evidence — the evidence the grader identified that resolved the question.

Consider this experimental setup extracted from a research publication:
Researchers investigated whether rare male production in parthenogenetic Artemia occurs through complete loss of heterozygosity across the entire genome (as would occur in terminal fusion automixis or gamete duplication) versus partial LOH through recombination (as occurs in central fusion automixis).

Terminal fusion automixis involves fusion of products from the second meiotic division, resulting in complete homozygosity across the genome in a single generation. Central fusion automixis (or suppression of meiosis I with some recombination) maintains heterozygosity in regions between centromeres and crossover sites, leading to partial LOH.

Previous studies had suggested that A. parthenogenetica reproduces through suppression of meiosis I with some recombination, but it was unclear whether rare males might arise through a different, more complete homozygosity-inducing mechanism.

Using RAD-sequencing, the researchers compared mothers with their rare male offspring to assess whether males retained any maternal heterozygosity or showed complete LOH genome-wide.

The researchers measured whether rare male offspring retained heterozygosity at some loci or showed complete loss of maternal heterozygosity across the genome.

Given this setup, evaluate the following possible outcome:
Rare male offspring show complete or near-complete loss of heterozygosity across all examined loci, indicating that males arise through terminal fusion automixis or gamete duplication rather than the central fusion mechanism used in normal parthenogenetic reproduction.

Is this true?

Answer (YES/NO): NO